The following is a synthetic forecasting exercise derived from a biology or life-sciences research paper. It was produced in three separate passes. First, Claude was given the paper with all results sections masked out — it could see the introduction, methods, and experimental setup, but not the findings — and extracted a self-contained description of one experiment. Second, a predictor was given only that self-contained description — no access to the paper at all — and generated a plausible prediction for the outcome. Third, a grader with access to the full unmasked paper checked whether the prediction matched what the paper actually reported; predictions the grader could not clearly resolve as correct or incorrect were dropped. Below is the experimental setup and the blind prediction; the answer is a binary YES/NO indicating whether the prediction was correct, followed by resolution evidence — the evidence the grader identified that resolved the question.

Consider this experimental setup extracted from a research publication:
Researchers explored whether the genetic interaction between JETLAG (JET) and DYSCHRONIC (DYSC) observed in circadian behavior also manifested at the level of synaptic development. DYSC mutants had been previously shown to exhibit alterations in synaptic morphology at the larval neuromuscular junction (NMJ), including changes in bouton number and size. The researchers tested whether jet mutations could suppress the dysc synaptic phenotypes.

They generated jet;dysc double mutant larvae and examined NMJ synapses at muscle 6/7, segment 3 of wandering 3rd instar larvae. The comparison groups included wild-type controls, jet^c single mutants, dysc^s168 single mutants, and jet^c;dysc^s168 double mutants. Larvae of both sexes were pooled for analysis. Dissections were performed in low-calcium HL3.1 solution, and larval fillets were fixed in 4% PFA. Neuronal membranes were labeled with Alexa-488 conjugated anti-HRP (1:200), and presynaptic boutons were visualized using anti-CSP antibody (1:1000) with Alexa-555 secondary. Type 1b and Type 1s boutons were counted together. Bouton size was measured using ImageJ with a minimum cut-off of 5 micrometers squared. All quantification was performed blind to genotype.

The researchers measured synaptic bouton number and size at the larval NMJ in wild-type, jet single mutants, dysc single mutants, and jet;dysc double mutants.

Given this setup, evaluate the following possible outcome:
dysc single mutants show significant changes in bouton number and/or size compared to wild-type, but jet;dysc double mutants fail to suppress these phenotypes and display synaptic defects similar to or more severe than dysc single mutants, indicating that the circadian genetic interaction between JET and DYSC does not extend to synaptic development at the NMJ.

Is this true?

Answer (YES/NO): NO